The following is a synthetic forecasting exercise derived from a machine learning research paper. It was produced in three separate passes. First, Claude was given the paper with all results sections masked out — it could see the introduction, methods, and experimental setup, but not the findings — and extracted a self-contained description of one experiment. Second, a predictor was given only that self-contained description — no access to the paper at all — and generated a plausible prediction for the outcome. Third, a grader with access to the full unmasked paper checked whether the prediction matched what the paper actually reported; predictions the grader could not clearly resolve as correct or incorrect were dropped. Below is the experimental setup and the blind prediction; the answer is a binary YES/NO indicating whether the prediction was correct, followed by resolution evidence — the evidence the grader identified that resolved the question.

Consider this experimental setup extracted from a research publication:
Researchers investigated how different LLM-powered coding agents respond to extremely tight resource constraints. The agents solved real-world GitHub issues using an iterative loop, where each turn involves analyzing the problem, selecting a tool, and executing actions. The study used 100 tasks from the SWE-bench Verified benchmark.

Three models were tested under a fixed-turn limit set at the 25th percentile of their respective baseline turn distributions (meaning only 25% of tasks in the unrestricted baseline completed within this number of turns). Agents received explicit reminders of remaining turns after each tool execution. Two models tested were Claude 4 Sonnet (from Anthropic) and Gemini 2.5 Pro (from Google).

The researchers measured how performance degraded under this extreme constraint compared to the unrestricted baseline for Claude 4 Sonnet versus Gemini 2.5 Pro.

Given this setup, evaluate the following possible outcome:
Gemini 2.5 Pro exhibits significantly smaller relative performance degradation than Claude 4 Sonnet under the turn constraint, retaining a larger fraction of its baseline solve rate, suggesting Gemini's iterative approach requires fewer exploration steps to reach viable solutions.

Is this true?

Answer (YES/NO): NO